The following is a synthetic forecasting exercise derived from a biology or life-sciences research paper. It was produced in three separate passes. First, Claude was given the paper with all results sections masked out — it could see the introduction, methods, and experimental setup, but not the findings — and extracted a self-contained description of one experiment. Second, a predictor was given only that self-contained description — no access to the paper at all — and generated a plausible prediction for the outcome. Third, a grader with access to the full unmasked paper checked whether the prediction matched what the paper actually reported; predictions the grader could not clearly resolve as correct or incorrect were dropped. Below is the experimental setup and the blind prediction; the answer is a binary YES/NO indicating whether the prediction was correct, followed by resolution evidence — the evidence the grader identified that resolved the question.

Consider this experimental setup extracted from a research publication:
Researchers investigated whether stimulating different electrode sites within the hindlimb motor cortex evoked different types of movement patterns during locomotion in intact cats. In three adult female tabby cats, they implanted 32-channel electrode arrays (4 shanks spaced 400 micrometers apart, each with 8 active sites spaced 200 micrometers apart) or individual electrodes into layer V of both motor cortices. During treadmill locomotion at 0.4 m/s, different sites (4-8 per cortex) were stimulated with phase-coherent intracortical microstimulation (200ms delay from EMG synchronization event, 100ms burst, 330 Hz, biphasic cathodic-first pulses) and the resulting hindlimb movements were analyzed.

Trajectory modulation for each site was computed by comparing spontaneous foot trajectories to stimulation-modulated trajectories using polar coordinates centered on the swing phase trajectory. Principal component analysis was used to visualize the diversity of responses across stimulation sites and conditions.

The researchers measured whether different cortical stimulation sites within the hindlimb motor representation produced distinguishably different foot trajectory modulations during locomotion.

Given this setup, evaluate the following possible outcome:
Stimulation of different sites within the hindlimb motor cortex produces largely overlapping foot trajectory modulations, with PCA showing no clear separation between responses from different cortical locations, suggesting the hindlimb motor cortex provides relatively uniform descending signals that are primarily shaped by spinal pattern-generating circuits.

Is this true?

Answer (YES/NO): NO